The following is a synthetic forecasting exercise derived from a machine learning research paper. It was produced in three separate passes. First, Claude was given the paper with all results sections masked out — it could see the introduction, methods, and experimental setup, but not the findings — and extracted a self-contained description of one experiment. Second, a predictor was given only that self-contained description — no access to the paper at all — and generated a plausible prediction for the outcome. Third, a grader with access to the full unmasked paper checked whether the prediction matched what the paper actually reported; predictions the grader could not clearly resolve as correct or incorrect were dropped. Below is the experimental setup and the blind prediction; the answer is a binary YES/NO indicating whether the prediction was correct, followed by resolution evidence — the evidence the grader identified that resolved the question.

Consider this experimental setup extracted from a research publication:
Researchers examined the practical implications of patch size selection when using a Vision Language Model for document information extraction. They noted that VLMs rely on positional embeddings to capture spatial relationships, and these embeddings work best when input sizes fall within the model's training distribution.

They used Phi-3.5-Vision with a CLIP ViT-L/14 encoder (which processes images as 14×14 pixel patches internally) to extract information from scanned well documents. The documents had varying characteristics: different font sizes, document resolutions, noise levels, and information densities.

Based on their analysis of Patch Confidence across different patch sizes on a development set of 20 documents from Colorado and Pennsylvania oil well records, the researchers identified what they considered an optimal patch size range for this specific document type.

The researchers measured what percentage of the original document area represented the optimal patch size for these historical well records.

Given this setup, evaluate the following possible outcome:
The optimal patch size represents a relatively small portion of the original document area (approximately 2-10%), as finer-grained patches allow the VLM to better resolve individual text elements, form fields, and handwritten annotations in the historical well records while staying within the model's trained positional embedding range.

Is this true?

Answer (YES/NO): NO